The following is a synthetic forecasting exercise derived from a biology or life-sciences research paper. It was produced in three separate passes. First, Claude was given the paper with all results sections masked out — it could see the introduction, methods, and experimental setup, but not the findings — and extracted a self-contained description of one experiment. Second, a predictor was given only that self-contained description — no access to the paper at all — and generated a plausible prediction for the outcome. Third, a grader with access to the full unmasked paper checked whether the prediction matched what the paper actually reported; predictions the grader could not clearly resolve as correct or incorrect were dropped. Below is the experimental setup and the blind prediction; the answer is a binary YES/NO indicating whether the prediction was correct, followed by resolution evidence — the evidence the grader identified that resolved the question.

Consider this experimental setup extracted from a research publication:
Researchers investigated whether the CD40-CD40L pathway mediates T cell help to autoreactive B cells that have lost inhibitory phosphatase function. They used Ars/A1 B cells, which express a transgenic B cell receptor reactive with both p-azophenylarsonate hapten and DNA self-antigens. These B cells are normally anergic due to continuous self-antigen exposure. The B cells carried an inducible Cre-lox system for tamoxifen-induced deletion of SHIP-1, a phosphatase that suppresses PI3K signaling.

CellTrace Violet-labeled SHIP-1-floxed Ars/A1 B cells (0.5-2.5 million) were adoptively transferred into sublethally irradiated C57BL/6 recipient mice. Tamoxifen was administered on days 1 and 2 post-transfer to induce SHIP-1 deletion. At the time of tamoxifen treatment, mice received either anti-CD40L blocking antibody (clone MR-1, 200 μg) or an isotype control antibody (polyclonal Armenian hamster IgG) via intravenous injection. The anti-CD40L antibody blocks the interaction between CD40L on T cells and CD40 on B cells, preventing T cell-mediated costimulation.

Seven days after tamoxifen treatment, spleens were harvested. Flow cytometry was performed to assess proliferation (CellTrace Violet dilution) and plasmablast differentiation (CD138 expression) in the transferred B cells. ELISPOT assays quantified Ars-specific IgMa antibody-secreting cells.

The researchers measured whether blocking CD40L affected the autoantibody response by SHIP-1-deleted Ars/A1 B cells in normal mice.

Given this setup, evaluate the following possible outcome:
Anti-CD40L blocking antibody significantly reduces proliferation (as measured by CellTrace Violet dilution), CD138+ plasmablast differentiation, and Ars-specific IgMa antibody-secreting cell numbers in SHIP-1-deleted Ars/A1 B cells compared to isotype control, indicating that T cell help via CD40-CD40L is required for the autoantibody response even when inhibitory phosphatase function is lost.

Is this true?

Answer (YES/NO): YES